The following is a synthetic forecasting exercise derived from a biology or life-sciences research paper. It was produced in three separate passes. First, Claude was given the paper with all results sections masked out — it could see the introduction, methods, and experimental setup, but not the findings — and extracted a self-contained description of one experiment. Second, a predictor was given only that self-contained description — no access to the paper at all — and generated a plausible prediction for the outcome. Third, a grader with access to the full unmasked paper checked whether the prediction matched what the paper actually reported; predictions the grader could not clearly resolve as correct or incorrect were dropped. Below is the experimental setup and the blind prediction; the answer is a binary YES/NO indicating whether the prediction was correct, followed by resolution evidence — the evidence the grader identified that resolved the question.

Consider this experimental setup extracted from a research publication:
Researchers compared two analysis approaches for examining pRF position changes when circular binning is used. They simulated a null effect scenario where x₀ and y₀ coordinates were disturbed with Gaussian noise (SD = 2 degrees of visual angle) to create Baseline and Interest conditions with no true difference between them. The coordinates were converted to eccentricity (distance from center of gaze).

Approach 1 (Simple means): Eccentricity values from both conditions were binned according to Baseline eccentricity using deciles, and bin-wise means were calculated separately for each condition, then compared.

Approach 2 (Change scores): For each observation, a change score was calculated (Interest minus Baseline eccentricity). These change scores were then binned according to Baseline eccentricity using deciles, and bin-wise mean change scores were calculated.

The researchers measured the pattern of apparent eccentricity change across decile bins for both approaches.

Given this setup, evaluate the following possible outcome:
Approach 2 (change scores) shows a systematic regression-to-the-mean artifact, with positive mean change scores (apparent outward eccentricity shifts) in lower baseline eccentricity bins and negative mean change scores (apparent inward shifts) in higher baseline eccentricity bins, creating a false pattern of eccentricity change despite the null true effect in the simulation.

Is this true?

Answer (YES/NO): YES